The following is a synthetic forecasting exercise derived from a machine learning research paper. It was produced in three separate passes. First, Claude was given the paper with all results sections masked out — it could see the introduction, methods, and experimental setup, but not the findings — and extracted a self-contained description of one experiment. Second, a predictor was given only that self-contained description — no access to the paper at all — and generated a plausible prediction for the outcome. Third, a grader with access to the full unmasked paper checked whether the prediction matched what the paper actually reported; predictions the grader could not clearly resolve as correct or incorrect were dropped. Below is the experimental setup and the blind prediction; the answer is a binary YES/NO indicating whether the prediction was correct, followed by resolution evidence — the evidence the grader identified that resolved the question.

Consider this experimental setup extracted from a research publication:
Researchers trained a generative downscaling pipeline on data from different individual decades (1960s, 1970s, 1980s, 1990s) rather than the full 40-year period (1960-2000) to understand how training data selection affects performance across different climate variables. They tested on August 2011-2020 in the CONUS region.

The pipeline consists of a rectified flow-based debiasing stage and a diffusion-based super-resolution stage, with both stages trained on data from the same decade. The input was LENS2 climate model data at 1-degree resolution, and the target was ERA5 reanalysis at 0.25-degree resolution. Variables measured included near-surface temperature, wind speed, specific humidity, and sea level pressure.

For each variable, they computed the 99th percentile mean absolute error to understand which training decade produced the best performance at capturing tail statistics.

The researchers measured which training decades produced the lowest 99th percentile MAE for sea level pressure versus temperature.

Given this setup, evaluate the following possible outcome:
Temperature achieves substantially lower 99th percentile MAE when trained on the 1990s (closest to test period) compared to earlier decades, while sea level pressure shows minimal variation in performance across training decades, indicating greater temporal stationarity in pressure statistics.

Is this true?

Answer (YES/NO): NO